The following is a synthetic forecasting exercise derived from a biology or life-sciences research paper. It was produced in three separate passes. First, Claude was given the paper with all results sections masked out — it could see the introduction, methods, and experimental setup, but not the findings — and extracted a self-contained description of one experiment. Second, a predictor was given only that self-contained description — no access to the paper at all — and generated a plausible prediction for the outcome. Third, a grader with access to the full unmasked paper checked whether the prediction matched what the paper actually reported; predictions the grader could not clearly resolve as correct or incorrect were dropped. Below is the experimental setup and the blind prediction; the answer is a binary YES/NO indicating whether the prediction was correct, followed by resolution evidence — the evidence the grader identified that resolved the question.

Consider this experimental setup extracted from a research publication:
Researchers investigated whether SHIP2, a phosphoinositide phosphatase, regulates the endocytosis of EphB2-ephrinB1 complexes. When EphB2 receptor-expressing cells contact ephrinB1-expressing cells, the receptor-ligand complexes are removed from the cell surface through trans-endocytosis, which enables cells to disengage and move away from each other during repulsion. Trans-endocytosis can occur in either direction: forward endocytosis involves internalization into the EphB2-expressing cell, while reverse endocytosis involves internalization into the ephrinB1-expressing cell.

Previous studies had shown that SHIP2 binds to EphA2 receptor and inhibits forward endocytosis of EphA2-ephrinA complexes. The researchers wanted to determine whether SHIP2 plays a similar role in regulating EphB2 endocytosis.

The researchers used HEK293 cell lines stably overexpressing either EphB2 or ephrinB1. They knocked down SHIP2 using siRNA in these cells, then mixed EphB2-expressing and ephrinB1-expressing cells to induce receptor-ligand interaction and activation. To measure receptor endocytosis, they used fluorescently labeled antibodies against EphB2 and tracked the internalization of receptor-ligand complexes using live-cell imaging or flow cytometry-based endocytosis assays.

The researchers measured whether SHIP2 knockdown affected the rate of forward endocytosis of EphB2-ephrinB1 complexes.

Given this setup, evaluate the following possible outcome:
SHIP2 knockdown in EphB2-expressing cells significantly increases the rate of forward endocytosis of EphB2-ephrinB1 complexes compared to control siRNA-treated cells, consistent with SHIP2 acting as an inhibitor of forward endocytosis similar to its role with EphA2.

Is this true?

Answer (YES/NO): NO